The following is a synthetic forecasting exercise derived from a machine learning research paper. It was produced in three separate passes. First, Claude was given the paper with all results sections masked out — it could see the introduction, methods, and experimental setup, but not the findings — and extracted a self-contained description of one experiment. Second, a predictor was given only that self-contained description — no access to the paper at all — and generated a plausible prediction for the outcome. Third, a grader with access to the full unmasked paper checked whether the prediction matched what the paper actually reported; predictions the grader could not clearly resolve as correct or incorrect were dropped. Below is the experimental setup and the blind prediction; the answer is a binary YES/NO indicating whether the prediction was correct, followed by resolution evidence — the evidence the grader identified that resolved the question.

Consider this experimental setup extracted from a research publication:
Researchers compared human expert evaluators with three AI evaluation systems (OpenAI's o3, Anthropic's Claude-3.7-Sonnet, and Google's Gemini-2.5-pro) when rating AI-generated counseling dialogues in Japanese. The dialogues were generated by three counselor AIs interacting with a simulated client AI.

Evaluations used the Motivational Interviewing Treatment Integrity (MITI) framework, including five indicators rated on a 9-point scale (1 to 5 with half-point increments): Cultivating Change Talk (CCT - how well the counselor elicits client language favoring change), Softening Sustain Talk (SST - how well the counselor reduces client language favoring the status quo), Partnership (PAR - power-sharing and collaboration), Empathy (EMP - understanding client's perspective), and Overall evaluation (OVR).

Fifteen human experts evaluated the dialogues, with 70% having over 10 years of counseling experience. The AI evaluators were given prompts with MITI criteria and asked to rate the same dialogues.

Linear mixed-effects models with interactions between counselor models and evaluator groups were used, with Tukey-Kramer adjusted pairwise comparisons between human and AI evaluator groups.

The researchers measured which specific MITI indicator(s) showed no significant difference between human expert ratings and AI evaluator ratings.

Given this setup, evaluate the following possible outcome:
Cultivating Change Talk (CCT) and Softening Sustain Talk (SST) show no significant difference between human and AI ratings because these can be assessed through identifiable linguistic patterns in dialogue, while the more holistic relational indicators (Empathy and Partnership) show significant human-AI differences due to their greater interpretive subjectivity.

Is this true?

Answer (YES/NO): NO